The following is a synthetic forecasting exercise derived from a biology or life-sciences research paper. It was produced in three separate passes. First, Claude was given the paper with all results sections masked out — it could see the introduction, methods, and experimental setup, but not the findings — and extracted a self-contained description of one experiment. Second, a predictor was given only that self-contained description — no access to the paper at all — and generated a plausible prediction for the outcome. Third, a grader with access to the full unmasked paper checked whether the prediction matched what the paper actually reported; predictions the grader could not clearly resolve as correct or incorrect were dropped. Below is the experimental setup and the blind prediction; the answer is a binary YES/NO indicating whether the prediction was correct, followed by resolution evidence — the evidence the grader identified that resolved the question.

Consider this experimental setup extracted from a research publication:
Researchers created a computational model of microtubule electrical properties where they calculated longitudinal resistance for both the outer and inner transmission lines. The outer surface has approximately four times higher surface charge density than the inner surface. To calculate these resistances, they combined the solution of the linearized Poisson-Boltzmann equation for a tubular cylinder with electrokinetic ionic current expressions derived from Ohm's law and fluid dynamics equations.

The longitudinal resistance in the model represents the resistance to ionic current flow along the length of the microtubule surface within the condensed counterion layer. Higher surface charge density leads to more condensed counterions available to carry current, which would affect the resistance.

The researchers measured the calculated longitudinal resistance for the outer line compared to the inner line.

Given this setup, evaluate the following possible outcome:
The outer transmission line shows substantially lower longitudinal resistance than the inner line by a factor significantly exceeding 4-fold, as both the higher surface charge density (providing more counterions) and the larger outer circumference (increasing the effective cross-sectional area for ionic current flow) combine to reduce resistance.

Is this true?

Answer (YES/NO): NO